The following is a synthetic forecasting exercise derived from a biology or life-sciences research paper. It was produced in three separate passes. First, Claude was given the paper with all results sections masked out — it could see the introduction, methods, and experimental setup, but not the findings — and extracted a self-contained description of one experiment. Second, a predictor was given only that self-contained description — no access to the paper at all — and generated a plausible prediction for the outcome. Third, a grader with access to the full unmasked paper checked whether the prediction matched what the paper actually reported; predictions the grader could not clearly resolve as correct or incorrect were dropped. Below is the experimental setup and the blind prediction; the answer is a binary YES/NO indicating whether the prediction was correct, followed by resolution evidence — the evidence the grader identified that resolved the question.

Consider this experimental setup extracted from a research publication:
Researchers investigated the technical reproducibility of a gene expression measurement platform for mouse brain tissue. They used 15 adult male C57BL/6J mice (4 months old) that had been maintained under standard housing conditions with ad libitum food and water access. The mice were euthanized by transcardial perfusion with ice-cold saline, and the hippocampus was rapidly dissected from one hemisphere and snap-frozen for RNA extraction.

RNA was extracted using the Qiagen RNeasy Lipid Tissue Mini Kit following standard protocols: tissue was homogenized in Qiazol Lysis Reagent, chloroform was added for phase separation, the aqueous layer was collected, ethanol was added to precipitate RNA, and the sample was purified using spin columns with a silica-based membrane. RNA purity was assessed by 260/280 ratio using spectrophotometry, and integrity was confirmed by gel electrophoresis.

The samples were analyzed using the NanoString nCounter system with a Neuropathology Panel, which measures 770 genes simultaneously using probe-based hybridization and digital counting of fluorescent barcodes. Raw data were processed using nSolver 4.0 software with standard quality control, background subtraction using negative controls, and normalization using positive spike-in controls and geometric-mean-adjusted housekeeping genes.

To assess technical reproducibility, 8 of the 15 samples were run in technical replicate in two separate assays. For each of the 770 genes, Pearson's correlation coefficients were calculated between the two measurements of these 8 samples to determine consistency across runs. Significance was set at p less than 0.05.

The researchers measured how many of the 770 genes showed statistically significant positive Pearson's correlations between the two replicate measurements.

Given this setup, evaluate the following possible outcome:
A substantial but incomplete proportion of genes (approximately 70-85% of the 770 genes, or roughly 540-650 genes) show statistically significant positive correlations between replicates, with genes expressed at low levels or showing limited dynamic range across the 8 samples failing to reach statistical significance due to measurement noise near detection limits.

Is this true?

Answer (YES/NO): NO